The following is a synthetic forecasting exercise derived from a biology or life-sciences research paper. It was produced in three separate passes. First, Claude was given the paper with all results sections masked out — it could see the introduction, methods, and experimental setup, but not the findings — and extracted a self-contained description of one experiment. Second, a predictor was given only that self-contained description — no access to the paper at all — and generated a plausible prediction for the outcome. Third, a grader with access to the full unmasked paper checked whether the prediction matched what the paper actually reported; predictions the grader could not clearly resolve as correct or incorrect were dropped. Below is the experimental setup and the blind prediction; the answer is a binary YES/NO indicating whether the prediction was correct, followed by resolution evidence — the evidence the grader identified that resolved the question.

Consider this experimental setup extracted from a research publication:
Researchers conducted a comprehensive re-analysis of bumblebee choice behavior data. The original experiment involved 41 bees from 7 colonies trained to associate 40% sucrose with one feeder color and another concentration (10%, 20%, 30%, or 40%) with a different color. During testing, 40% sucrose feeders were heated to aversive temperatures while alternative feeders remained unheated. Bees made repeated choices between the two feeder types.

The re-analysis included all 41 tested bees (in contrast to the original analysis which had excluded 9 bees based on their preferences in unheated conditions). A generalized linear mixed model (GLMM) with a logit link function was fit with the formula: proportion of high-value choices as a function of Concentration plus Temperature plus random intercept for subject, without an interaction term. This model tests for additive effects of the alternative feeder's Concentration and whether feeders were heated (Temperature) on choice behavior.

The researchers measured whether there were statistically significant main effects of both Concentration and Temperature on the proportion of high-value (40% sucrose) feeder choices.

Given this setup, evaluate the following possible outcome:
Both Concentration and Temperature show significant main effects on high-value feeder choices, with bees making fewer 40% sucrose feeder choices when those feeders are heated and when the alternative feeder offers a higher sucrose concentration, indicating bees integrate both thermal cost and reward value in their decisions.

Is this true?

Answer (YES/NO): YES